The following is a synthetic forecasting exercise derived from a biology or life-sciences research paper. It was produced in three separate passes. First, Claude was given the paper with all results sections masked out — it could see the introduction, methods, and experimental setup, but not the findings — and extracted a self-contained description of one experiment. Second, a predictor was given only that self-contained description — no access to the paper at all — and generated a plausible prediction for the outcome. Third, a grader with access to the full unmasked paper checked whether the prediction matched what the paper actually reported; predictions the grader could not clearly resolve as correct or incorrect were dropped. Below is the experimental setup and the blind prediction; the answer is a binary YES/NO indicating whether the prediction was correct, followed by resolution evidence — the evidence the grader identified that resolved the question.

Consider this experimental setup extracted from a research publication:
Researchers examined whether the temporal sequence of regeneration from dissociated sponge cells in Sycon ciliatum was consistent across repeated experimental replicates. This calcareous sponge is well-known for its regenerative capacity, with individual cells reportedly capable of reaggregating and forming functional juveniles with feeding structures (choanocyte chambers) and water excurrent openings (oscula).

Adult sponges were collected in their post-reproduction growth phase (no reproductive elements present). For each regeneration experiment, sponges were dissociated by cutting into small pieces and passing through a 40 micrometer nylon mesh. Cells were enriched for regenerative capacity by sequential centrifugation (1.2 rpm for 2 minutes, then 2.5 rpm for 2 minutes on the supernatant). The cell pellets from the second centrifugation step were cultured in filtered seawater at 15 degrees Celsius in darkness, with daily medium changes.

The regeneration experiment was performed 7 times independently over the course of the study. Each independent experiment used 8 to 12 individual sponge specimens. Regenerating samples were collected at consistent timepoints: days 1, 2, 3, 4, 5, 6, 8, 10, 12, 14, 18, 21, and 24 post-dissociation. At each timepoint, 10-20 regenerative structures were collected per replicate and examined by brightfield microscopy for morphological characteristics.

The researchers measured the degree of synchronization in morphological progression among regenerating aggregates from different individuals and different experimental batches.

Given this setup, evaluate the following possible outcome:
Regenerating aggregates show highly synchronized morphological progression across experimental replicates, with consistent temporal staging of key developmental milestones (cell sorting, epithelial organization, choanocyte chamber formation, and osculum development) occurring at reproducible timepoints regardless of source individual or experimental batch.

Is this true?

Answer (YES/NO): NO